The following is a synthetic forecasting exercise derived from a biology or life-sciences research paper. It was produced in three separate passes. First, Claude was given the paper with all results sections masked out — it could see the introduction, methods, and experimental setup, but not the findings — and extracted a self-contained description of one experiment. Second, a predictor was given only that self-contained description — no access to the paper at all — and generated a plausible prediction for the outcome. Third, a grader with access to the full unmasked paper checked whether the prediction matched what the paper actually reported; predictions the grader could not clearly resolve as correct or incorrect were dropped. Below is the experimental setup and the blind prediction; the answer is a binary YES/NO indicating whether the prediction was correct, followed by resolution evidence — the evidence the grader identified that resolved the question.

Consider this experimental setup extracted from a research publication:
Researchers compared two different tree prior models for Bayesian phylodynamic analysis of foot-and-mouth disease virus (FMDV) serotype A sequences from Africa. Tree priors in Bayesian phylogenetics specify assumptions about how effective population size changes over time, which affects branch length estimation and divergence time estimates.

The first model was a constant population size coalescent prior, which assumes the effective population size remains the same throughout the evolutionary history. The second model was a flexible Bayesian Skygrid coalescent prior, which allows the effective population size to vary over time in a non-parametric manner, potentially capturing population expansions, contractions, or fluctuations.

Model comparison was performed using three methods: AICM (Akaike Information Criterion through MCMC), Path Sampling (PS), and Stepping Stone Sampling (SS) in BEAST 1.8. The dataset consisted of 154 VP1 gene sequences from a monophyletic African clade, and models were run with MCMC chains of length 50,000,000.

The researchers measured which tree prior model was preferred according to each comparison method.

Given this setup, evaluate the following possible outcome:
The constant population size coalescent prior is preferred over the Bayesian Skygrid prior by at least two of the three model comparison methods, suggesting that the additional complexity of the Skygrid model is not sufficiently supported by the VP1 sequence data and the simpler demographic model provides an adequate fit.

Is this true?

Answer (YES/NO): NO